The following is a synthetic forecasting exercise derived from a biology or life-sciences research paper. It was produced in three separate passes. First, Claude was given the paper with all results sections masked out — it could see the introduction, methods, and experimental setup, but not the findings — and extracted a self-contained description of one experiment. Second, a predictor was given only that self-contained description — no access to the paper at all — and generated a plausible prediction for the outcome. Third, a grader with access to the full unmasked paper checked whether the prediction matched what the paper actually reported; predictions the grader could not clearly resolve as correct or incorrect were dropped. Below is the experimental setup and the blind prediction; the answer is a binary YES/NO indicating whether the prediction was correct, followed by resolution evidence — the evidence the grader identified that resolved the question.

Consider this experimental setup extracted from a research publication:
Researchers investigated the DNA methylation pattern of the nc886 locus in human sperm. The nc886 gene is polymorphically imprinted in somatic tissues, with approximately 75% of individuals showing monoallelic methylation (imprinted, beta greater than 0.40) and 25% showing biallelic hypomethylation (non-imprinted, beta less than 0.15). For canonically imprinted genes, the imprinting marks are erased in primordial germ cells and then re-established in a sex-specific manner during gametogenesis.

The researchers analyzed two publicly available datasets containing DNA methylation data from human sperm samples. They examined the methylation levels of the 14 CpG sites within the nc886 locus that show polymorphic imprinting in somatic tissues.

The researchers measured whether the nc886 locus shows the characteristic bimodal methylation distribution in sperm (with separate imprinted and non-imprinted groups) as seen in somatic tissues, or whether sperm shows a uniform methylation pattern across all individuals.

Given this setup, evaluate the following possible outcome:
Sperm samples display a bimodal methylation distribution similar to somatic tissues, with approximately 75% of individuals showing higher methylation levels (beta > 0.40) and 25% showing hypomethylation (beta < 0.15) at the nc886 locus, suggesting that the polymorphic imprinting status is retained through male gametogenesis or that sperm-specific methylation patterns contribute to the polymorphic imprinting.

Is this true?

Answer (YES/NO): NO